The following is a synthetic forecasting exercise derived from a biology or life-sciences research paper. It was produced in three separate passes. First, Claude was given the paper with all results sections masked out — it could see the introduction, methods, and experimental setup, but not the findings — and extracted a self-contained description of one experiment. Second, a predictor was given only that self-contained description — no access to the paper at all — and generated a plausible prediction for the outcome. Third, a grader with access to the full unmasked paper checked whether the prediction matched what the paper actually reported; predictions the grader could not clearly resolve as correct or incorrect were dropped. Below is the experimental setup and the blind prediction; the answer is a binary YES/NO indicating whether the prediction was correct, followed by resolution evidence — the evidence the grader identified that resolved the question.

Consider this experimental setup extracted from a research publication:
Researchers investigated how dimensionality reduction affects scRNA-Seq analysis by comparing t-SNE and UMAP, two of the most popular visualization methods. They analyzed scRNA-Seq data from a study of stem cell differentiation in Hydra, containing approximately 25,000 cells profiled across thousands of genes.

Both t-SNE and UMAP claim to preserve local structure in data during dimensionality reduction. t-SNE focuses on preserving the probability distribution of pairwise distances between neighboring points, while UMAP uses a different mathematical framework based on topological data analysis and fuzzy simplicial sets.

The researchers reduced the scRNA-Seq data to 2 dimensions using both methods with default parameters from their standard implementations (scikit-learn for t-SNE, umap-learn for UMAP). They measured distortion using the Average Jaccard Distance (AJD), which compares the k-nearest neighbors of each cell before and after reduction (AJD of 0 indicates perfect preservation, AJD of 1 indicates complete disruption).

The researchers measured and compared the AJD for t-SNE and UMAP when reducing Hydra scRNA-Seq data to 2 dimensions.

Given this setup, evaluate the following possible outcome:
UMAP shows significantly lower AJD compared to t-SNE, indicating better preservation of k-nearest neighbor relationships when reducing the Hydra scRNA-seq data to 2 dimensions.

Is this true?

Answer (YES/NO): NO